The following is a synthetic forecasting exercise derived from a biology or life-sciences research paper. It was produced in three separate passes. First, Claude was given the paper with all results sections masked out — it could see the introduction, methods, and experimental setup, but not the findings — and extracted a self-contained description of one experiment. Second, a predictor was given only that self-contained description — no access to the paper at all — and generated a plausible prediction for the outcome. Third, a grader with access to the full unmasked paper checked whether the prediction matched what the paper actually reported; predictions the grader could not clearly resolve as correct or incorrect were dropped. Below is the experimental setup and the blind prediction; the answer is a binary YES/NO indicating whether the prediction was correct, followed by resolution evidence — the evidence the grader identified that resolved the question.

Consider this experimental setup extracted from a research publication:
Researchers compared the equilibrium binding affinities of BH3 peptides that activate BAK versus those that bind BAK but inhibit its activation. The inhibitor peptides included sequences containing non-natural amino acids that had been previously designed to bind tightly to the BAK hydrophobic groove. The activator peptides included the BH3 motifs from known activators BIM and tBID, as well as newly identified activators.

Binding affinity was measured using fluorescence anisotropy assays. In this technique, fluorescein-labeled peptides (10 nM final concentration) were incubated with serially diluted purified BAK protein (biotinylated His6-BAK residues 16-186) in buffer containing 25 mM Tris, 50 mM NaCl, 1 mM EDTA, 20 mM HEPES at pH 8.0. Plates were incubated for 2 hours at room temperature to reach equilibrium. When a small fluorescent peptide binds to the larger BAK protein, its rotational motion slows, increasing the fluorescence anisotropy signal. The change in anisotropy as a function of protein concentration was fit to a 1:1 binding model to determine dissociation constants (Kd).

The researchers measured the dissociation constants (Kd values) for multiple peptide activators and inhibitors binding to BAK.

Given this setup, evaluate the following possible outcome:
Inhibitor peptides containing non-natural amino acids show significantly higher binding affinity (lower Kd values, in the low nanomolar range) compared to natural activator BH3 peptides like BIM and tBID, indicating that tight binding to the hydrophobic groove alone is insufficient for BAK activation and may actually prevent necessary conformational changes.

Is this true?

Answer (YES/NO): NO